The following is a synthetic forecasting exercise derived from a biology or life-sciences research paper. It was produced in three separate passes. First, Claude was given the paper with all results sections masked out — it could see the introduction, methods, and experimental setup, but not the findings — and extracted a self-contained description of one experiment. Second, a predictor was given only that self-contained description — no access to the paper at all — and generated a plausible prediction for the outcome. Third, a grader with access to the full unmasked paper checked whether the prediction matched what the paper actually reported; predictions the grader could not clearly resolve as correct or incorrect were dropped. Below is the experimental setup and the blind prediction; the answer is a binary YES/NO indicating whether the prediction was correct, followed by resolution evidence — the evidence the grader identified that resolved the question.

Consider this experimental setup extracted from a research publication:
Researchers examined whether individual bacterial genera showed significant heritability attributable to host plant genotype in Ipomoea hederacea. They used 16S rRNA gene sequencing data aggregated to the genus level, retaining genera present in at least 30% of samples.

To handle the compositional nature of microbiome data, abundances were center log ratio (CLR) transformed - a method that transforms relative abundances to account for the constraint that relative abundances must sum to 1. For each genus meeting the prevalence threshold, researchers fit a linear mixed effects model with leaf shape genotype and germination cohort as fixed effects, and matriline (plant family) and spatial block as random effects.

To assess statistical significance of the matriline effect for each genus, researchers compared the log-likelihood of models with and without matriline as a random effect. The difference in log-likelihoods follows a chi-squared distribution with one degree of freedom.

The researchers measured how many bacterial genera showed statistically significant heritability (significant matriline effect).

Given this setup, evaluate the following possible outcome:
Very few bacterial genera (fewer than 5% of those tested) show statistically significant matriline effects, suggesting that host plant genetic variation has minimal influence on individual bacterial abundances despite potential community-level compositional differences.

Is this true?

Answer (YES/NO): NO